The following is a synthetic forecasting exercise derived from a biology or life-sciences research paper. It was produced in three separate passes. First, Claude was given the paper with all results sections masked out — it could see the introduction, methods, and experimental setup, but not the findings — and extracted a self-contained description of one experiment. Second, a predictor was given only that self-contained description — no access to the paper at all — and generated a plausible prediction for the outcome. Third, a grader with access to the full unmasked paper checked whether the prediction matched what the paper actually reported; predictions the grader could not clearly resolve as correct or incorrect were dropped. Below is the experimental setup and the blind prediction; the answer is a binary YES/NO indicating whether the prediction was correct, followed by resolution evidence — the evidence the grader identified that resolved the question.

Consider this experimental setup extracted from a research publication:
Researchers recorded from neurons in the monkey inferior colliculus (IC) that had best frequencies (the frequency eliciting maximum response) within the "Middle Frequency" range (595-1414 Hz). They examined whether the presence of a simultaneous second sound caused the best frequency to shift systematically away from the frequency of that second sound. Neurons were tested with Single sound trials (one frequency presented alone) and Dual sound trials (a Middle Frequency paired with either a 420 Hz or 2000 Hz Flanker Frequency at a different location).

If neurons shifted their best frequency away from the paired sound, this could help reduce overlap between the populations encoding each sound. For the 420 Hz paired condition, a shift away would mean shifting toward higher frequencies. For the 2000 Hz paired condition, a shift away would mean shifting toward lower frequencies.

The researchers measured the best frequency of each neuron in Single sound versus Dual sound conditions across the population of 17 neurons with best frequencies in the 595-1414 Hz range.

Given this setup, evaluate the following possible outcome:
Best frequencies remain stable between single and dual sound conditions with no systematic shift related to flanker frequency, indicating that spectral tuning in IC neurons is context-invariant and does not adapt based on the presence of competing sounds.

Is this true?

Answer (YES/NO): NO